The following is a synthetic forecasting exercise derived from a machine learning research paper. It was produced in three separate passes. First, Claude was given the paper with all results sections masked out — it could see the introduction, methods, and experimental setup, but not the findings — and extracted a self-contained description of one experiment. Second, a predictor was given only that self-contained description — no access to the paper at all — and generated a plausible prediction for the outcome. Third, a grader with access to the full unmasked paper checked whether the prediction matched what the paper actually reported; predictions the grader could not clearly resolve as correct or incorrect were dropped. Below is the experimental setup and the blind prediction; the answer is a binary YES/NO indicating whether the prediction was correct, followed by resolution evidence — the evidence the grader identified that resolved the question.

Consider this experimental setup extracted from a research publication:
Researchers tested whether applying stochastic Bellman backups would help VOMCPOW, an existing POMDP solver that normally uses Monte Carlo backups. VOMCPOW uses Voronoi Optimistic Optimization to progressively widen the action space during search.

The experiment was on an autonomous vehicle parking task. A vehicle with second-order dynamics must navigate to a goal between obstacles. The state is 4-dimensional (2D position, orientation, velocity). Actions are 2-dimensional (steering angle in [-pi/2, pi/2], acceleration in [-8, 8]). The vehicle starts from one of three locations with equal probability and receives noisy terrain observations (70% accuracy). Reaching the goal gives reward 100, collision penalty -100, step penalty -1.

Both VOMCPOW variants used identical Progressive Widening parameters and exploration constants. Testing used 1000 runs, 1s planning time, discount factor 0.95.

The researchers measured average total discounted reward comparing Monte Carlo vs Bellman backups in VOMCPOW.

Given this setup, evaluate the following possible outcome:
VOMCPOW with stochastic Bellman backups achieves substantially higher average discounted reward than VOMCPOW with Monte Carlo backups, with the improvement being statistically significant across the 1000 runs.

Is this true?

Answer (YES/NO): YES